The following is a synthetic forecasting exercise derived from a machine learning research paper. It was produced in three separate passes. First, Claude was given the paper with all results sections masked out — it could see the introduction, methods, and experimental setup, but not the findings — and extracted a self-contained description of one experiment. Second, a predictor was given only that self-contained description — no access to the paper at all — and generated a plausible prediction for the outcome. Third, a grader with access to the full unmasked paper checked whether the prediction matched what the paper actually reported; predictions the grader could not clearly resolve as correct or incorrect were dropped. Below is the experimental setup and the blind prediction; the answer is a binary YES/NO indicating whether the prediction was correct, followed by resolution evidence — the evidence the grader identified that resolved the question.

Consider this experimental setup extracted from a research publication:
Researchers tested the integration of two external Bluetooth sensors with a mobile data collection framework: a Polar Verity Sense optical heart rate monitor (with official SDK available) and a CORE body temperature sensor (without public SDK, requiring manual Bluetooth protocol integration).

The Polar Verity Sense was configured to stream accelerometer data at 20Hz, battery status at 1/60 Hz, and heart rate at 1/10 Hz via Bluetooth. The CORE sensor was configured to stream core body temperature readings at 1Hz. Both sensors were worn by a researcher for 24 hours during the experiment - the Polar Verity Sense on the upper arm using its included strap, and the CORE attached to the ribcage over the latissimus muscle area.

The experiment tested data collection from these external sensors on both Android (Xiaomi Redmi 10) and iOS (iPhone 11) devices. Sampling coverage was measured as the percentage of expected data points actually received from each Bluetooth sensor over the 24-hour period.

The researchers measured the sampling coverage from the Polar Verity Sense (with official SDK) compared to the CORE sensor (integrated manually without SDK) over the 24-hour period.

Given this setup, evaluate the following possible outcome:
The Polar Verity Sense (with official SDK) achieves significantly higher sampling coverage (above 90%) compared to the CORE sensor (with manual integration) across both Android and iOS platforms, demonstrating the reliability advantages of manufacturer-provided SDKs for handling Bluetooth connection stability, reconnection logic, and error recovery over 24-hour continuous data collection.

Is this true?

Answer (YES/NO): NO